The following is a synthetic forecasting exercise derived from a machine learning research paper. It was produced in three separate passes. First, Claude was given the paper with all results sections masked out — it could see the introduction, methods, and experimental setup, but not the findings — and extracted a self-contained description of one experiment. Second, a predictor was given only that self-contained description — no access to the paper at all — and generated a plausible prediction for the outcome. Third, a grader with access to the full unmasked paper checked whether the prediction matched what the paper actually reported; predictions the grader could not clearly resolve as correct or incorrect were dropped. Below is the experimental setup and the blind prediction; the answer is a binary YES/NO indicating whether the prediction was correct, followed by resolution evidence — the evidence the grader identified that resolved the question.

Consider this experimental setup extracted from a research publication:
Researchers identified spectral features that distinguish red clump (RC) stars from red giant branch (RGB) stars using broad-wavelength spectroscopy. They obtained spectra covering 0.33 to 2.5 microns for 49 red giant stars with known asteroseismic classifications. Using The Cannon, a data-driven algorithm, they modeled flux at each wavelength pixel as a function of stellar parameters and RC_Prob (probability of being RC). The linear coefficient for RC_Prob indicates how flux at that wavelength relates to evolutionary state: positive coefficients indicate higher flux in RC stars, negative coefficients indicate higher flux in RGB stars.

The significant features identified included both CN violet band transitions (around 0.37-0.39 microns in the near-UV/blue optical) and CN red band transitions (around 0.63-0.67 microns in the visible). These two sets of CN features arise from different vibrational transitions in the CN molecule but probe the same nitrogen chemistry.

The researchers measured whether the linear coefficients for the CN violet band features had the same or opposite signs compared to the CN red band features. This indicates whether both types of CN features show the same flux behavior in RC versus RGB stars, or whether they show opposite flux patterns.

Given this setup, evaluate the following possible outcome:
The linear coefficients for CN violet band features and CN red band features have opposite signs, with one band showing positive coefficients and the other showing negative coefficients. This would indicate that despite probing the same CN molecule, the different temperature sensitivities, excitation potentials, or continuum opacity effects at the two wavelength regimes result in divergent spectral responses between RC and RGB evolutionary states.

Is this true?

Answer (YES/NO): NO